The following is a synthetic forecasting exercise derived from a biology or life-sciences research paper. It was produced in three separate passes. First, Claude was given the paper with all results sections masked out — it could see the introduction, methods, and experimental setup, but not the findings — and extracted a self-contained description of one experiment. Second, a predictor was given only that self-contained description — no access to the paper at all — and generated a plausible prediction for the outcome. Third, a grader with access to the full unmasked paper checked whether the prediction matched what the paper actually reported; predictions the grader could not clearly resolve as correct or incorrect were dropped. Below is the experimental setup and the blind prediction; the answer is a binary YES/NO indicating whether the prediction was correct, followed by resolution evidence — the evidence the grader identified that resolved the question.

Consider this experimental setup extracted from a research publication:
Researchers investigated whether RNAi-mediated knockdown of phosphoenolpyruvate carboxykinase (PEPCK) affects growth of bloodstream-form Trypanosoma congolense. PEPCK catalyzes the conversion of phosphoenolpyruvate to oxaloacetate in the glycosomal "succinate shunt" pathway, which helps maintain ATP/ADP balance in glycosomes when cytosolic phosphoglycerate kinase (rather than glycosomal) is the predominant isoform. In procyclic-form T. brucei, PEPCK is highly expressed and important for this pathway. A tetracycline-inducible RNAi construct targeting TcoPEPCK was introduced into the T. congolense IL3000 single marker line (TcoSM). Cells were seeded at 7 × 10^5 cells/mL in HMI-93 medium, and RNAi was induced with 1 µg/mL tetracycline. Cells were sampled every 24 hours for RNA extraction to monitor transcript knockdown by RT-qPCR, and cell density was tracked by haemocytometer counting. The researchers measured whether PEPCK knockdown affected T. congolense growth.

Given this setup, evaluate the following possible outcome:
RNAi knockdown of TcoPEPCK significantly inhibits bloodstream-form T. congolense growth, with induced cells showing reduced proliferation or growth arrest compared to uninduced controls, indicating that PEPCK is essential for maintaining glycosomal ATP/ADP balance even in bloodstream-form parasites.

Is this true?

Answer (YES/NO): NO